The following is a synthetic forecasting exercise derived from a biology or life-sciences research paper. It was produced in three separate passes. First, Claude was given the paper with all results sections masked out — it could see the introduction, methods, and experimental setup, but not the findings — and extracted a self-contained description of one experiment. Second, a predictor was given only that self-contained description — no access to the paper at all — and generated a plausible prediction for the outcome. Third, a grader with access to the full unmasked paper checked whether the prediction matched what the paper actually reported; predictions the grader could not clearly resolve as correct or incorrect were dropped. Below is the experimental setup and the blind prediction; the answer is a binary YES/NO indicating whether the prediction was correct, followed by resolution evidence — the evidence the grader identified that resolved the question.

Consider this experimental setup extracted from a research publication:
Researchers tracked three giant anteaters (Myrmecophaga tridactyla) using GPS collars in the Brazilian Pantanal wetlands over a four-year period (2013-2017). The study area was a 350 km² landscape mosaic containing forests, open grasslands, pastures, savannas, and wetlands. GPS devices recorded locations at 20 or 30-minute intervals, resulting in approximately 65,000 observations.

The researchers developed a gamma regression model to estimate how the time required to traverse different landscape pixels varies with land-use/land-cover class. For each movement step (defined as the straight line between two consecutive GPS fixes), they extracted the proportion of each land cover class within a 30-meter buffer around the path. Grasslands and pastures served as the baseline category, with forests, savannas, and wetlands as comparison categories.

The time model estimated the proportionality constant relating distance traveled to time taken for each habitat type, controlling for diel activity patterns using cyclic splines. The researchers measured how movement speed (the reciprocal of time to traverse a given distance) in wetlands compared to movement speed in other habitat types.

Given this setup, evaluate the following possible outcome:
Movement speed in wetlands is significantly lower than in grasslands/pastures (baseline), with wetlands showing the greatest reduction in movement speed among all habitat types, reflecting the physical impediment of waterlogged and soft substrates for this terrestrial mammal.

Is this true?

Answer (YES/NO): NO